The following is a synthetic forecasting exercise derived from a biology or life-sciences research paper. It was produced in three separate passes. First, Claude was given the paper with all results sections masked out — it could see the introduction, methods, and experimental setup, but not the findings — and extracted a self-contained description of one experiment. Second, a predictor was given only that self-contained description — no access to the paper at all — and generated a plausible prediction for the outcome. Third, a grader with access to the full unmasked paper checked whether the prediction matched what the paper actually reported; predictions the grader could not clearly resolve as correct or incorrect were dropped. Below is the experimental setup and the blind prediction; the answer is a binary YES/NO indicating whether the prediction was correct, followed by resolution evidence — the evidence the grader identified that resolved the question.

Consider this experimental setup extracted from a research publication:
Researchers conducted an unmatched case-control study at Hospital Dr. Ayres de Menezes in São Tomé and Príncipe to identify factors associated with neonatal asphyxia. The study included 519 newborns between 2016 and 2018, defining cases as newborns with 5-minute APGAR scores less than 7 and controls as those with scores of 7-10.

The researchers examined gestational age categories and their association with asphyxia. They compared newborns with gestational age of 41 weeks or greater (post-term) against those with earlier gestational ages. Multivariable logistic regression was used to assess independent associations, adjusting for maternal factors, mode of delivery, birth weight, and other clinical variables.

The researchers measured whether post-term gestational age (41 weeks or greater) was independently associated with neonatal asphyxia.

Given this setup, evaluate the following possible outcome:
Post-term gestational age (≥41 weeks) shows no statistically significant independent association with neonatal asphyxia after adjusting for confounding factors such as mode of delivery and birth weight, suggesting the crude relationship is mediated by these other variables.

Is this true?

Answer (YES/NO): NO